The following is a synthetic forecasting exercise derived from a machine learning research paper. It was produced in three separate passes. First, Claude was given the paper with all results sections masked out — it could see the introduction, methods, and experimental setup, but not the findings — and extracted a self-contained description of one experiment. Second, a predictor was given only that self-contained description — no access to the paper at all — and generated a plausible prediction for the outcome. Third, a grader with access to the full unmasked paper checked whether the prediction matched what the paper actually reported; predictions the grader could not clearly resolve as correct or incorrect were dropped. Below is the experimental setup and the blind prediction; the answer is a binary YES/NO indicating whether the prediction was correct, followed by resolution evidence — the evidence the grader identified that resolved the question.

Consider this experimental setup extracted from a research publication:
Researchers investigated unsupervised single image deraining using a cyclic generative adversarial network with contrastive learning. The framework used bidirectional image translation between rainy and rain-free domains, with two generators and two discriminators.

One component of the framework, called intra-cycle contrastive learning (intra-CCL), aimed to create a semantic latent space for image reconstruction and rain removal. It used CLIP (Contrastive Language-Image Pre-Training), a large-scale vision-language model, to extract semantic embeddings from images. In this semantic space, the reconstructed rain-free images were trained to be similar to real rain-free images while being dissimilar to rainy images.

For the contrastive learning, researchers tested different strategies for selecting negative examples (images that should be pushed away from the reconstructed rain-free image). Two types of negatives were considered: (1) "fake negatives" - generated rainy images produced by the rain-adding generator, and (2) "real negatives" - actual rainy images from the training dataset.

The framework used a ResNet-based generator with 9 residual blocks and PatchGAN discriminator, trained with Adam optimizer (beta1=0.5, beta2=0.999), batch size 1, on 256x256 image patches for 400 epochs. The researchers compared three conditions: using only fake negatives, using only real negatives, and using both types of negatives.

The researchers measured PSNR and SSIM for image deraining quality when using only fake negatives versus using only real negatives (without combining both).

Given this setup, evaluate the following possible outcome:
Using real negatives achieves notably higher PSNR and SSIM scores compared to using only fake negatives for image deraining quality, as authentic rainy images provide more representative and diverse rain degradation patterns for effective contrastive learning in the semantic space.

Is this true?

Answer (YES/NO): NO